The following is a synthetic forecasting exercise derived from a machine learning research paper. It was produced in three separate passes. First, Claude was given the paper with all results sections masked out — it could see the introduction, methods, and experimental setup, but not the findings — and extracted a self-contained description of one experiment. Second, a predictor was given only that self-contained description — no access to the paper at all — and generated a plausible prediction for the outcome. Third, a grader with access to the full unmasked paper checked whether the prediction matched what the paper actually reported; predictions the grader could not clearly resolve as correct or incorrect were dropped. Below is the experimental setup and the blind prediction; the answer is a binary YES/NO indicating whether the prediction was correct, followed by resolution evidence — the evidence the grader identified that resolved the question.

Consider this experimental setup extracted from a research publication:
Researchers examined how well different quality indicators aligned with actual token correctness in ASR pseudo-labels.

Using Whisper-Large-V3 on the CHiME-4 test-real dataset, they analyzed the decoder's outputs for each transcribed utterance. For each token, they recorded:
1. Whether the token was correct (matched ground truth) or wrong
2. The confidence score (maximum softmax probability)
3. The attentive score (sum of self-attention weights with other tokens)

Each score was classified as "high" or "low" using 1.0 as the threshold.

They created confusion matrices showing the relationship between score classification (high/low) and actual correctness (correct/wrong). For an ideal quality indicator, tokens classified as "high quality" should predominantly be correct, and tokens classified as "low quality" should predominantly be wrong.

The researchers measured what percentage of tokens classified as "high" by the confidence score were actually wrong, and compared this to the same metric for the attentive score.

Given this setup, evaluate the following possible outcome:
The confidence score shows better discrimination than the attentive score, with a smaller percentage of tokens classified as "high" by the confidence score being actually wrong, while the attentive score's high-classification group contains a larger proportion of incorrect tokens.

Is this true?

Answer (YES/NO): NO